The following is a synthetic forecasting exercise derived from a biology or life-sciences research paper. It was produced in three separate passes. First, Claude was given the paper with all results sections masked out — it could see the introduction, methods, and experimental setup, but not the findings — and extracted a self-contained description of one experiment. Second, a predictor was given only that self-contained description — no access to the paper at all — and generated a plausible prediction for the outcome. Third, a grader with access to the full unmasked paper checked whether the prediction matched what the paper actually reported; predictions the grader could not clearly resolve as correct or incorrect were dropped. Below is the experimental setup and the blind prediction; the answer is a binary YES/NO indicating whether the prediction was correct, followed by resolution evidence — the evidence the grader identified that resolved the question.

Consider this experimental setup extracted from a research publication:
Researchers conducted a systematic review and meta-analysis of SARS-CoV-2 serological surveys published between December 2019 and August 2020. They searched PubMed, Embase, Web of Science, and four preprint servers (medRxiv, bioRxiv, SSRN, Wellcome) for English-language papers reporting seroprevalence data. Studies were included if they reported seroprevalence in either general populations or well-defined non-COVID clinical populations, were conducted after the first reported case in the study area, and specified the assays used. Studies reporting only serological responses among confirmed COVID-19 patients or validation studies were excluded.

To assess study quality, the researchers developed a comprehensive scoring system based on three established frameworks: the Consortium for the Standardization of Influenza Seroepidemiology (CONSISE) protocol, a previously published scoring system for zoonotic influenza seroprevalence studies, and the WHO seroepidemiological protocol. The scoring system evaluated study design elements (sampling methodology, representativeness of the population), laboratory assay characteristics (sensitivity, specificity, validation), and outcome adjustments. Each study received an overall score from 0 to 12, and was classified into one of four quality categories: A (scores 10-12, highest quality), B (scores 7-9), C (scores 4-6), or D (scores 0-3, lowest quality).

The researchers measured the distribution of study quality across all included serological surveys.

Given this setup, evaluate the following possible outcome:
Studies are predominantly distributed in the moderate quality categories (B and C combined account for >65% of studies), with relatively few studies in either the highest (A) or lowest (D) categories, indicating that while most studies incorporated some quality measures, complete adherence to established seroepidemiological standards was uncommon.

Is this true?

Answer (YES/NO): NO